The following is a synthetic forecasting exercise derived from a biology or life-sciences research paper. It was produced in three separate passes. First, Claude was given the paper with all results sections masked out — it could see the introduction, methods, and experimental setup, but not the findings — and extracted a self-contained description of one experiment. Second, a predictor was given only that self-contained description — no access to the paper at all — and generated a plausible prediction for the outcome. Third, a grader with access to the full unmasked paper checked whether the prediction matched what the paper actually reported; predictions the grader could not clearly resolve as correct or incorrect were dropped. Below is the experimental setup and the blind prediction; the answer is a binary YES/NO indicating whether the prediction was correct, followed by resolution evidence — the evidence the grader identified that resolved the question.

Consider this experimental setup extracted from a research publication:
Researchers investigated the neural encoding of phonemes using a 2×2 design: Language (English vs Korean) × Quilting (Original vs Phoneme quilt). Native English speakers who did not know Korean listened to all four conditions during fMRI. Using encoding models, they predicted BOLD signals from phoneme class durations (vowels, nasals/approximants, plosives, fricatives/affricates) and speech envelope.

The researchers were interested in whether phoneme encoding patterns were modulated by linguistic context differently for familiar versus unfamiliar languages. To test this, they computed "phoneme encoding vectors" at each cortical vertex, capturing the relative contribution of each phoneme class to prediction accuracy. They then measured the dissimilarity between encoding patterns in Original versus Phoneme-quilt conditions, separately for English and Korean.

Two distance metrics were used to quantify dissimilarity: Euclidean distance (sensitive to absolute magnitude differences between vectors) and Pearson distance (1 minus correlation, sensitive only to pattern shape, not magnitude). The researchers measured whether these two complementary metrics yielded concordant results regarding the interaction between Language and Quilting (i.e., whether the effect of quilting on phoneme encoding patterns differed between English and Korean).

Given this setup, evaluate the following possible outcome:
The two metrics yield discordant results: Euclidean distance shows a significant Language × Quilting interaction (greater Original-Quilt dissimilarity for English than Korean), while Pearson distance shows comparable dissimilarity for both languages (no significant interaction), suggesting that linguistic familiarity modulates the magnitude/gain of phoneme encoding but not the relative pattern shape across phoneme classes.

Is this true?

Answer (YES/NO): NO